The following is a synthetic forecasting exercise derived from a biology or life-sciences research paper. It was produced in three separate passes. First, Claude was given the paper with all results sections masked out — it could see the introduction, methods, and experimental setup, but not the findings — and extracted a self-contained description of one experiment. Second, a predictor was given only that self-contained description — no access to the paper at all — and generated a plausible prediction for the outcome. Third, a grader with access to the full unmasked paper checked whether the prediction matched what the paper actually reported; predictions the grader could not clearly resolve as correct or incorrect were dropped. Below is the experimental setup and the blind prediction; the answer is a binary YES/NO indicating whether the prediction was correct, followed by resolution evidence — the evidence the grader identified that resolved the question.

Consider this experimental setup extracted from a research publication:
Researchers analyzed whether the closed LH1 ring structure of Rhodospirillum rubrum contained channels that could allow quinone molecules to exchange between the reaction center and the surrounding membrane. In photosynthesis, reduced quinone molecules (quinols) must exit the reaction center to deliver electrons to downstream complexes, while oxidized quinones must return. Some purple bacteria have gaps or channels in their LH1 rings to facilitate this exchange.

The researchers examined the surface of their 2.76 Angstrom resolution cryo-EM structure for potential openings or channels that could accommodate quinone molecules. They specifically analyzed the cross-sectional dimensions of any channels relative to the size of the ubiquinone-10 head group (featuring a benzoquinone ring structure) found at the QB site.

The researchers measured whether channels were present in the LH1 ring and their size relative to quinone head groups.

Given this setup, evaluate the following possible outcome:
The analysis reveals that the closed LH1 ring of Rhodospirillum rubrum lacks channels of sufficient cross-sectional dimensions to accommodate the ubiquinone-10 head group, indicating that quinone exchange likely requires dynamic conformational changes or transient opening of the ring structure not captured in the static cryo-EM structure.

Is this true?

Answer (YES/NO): NO